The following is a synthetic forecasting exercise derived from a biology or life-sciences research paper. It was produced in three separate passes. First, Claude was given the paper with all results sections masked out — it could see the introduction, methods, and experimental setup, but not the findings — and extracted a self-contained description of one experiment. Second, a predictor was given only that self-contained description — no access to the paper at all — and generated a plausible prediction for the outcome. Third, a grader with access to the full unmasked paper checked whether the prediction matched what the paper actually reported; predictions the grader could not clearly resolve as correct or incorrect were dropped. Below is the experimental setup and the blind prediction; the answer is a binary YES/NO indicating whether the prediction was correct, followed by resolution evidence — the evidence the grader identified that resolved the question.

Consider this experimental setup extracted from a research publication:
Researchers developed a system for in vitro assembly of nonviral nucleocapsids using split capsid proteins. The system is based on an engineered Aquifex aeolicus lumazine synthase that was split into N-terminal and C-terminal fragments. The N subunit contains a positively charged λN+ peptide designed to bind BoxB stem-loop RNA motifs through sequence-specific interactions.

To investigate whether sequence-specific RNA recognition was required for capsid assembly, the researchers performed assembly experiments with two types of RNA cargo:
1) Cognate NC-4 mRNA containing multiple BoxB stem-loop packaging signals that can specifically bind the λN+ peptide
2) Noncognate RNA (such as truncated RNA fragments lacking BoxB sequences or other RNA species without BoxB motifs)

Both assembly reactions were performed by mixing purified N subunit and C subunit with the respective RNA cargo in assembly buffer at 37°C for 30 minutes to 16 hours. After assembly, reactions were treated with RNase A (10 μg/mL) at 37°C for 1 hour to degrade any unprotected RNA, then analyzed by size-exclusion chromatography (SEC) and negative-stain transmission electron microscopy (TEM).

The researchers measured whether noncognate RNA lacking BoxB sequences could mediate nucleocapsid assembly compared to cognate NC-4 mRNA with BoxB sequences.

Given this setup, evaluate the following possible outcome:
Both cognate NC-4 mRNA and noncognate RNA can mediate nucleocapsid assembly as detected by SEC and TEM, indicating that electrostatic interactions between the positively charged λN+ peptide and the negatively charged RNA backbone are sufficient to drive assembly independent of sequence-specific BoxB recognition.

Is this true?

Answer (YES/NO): YES